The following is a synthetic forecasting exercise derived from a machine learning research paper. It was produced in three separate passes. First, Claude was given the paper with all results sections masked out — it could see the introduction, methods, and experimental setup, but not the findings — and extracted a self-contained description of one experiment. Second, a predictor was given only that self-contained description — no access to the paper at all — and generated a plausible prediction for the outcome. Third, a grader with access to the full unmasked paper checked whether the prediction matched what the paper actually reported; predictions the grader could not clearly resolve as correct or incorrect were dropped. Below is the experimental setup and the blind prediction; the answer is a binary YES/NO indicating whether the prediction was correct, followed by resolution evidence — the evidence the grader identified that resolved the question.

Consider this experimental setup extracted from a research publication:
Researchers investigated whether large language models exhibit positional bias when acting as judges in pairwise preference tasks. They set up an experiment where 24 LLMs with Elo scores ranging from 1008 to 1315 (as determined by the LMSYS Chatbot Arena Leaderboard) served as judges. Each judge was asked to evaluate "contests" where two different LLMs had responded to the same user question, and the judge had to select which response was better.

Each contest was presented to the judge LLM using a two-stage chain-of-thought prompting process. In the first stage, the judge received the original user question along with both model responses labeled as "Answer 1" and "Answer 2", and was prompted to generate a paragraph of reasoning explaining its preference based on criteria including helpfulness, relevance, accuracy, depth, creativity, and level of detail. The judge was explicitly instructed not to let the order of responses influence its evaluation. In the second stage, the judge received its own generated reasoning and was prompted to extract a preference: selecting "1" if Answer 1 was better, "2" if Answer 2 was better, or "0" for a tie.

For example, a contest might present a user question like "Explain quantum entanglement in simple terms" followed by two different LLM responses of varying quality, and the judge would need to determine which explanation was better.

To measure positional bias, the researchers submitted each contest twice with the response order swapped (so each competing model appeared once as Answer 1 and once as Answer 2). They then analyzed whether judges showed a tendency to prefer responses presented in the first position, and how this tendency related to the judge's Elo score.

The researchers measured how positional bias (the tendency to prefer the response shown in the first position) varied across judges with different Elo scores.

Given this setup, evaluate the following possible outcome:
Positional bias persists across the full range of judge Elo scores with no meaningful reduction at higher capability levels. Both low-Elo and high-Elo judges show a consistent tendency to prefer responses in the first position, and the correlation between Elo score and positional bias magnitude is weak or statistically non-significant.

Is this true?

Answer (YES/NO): NO